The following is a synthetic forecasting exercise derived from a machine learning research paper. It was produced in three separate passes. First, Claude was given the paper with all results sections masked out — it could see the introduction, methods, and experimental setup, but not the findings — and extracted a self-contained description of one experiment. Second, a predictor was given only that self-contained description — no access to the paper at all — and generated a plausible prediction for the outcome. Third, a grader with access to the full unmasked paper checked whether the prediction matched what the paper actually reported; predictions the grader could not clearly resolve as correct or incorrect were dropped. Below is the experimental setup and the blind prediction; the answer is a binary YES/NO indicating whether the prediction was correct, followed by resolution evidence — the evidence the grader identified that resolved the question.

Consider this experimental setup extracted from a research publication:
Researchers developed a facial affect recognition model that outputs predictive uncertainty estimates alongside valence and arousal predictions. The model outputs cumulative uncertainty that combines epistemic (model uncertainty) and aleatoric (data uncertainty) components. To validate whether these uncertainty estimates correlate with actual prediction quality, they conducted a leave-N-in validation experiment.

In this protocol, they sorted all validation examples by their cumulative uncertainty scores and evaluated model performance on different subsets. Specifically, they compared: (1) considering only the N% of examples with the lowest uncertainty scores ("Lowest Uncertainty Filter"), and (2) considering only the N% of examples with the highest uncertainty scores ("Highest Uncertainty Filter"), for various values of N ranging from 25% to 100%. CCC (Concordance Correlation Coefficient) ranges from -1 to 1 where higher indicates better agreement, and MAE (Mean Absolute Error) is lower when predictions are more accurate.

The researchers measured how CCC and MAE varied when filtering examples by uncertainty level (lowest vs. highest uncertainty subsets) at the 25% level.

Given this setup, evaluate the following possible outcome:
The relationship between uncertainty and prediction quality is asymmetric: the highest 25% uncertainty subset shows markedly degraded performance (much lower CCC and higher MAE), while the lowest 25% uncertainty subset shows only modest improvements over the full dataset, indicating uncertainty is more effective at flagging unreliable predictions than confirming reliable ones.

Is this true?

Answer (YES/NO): NO